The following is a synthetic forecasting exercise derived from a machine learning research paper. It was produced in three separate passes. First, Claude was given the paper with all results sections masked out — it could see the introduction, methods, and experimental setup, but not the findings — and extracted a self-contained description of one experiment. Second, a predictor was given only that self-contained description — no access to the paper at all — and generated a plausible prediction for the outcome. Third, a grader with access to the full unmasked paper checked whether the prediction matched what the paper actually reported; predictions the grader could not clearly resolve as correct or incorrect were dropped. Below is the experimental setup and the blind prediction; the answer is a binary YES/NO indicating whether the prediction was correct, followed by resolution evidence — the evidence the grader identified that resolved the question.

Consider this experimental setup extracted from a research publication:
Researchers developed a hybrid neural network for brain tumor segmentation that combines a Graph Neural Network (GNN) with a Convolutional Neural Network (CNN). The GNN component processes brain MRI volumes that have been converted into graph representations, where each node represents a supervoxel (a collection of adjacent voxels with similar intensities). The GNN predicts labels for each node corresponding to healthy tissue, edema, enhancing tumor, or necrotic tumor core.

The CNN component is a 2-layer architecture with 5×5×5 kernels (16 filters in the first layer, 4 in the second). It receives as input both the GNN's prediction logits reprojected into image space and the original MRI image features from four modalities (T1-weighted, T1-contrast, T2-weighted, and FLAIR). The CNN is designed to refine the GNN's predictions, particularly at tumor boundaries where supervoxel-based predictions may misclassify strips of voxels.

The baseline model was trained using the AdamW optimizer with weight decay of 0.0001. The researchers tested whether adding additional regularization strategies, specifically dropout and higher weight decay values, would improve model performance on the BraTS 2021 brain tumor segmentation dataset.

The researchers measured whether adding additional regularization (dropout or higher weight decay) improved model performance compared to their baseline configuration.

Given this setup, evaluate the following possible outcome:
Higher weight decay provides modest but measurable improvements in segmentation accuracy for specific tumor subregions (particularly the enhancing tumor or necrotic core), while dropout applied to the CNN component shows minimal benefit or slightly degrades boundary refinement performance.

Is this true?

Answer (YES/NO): NO